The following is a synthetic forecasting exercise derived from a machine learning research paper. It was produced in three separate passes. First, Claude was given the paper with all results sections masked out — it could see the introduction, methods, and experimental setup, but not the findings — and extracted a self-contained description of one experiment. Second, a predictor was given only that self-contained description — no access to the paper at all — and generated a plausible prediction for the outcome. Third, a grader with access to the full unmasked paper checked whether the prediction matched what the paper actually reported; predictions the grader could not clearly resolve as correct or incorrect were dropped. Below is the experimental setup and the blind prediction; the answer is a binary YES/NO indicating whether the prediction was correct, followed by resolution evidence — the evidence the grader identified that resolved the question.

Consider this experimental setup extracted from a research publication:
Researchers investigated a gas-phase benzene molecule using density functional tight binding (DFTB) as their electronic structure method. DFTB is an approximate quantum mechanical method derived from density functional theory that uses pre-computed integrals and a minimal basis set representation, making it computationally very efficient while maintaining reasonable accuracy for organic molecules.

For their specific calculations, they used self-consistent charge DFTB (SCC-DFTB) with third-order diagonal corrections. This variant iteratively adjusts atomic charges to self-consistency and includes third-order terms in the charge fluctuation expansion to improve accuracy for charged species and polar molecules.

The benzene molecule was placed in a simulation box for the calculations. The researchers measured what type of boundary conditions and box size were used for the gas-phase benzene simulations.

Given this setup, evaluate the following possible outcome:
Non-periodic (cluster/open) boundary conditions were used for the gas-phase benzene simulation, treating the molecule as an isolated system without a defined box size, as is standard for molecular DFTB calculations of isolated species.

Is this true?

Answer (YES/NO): NO